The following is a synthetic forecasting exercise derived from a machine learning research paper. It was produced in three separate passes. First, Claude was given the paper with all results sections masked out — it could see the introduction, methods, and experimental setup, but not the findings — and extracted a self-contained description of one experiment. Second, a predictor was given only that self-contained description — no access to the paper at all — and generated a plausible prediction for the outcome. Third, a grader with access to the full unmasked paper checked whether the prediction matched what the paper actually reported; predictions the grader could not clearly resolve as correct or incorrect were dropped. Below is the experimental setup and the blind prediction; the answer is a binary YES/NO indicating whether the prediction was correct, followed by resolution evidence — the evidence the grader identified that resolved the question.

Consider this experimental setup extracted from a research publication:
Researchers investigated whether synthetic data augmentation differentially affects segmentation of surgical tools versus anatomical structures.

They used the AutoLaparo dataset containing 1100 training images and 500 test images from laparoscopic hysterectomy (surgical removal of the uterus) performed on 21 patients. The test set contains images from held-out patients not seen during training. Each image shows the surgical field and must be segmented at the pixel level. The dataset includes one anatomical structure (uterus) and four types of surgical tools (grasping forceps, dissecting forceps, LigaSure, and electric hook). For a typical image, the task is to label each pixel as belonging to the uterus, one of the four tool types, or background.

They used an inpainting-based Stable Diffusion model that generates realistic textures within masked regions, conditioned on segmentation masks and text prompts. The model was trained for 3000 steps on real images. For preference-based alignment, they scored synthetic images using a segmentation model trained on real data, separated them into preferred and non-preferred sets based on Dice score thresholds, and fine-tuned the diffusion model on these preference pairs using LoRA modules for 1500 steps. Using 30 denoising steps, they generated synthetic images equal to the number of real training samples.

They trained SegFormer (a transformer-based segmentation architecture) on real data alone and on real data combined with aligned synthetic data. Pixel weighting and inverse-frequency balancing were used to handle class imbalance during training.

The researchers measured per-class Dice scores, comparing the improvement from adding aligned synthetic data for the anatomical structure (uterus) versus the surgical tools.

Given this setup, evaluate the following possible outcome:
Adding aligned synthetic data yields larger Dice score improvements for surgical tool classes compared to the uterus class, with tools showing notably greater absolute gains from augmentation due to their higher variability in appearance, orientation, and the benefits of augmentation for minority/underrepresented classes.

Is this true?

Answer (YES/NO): NO